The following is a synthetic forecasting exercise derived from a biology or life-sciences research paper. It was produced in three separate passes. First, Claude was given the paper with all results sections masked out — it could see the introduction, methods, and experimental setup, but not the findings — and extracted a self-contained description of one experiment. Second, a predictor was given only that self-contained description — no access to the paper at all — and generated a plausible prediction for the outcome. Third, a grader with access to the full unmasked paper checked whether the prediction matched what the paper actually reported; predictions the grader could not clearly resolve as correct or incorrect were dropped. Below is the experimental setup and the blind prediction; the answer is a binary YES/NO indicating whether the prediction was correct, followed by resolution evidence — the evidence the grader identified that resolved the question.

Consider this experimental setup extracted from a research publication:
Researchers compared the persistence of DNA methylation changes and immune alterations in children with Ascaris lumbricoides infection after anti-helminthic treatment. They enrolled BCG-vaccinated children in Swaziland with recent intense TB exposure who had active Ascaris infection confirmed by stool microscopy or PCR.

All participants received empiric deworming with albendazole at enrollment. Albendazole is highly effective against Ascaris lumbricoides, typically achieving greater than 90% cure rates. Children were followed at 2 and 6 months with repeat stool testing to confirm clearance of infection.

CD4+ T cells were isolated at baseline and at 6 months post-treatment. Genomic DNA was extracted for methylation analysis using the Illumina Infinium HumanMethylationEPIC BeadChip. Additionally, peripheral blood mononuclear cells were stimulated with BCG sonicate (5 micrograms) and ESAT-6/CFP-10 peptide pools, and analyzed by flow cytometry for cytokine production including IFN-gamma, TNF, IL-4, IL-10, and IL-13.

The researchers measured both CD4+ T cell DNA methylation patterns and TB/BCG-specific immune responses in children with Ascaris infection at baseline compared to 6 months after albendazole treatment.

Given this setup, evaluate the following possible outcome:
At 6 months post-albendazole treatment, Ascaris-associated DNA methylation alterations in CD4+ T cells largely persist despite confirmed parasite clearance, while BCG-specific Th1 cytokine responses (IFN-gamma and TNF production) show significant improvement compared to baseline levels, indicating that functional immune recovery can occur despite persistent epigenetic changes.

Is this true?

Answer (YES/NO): NO